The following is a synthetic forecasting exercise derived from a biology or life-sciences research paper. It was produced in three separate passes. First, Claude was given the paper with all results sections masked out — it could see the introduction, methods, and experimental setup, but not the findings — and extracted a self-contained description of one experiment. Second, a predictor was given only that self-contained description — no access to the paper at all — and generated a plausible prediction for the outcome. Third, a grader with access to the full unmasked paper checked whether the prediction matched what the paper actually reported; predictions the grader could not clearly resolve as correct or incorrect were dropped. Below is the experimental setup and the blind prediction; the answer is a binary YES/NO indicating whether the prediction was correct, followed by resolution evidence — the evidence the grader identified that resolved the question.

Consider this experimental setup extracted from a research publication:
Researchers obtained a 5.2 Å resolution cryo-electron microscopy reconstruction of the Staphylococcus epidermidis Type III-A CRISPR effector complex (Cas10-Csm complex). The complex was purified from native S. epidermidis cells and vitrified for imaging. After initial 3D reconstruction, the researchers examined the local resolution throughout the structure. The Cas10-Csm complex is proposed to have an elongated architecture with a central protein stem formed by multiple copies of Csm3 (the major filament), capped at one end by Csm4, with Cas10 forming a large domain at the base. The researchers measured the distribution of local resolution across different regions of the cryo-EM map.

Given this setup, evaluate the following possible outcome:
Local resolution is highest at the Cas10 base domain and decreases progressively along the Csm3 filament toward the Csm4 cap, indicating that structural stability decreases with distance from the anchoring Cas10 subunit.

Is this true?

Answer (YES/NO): NO